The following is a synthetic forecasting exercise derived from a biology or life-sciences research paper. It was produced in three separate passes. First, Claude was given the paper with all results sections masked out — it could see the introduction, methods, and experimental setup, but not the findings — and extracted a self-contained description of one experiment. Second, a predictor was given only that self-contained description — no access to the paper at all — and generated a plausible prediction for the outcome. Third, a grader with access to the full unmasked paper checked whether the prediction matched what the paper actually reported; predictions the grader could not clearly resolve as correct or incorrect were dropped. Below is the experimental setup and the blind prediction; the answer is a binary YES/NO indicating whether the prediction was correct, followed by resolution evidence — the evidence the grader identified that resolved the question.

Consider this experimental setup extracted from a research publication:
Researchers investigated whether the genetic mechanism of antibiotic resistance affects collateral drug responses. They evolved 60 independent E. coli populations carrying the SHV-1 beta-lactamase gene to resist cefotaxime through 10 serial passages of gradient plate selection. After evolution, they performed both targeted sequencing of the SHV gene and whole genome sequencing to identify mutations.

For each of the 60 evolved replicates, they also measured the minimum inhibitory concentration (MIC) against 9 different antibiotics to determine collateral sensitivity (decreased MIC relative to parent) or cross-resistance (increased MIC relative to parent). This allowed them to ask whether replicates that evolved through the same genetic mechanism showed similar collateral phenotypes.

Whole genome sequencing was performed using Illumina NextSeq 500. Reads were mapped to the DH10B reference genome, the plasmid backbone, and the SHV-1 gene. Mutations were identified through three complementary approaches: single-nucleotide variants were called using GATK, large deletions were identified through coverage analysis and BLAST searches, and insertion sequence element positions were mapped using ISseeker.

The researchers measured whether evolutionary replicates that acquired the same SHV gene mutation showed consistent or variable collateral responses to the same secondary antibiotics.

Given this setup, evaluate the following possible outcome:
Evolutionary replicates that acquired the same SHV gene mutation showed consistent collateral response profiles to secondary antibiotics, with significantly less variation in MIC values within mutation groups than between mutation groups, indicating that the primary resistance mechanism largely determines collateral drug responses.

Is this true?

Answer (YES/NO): NO